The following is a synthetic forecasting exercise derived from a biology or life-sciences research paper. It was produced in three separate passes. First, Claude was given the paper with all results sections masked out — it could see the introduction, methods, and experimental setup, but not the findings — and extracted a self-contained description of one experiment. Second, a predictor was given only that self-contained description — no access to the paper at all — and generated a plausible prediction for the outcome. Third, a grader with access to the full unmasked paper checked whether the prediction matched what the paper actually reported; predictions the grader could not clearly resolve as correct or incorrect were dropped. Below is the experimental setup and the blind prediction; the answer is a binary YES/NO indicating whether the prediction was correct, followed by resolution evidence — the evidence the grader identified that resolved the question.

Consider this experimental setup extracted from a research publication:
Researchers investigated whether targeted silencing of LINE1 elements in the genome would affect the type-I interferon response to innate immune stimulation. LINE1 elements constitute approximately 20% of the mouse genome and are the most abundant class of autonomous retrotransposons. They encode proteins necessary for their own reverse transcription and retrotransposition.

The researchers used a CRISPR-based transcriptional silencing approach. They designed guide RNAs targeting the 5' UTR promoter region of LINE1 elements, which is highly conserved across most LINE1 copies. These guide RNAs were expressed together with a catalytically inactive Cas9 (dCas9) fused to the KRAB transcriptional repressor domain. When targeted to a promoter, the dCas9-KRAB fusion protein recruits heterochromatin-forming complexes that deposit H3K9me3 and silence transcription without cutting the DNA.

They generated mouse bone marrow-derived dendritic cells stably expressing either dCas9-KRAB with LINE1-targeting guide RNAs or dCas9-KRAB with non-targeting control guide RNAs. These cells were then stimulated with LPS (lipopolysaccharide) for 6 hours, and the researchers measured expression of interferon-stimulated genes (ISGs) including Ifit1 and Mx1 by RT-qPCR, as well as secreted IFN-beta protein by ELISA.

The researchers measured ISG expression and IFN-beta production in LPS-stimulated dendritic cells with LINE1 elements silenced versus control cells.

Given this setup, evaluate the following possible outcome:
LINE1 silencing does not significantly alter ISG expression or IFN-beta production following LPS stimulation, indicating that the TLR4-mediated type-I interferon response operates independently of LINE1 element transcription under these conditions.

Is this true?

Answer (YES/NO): NO